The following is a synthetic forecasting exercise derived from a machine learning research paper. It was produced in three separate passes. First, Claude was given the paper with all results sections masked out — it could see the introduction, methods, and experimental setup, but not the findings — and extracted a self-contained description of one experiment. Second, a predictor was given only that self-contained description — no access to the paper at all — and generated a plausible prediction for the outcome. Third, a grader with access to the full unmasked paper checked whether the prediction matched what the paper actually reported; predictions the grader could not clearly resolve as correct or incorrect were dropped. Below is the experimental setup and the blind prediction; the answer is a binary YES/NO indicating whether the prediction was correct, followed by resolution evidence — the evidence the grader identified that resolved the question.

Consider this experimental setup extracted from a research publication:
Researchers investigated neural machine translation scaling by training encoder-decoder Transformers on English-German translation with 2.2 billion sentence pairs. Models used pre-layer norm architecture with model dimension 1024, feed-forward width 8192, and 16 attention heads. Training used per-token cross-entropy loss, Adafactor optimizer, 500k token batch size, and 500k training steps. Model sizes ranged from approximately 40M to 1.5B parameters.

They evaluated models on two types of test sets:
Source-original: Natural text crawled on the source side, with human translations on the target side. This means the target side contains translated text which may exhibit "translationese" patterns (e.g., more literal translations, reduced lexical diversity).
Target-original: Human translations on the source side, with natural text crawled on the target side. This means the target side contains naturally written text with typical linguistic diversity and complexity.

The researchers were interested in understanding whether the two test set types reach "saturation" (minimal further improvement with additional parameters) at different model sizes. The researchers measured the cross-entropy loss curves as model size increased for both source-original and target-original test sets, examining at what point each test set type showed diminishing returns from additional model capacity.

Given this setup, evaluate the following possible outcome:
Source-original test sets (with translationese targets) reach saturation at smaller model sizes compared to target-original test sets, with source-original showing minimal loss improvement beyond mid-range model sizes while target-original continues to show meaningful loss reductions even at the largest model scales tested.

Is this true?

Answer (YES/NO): YES